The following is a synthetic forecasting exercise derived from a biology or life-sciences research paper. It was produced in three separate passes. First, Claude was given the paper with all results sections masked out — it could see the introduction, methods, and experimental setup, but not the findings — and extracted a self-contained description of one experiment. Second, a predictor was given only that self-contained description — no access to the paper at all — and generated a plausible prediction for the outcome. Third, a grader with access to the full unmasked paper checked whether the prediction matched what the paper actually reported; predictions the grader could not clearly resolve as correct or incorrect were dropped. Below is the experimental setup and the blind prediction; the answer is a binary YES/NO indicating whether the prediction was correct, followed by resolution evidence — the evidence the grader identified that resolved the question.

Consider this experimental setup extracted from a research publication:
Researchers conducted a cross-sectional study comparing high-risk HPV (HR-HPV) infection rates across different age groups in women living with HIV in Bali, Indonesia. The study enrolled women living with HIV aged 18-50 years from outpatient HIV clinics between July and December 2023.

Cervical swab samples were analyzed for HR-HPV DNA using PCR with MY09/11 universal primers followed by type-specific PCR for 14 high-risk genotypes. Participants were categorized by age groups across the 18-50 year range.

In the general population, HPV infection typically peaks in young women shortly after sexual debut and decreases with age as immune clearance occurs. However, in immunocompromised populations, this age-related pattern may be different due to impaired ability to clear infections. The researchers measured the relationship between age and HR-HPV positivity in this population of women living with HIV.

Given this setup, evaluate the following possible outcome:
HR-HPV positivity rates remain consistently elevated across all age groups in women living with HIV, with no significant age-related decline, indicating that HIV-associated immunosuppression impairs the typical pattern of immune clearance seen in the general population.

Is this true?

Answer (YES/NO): YES